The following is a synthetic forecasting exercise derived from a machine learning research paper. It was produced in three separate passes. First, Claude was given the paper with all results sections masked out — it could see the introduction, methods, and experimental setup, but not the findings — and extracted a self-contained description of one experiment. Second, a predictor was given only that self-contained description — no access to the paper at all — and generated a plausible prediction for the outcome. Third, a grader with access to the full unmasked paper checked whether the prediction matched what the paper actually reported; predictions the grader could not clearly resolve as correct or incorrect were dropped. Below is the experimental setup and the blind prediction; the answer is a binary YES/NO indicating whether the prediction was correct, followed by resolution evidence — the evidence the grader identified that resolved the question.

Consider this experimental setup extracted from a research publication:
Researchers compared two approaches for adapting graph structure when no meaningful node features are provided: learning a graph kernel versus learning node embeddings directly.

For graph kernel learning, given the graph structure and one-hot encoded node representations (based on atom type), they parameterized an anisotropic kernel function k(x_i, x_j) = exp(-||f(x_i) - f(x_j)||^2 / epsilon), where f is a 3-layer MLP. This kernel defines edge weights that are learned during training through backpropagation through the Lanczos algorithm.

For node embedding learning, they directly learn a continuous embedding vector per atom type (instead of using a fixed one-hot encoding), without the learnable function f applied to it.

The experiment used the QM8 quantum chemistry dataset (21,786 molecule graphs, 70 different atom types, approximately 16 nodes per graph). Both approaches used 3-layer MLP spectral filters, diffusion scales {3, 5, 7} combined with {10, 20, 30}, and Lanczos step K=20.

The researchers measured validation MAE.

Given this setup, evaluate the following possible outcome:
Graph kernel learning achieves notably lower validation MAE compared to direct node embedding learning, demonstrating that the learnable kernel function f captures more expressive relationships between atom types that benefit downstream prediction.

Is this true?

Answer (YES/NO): NO